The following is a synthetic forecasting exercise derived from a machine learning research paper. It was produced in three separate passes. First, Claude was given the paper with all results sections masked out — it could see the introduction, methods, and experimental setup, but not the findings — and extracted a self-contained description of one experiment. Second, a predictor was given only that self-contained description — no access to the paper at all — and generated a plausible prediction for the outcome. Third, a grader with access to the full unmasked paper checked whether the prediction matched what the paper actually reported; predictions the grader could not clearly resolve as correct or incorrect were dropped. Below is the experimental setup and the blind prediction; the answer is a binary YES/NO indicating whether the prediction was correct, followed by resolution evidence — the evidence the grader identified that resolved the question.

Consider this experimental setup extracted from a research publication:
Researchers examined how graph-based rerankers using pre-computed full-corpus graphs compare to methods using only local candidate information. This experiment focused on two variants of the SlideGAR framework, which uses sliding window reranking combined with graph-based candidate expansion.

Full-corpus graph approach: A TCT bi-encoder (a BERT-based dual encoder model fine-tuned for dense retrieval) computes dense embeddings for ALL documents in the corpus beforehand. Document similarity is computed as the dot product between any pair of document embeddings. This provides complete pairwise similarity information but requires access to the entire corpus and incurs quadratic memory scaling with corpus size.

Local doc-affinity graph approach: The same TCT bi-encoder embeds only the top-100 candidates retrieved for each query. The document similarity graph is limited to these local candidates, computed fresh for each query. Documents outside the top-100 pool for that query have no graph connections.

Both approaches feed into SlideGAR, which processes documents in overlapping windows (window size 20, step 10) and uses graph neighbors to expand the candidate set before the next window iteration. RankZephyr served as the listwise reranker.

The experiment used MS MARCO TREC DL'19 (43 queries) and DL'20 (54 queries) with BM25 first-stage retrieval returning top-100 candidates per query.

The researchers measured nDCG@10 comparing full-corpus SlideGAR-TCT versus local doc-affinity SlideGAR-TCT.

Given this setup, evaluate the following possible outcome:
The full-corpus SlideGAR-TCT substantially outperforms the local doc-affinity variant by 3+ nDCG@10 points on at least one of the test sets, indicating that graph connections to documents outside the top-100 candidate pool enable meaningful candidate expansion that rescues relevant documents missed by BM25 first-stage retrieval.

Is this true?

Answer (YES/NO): NO